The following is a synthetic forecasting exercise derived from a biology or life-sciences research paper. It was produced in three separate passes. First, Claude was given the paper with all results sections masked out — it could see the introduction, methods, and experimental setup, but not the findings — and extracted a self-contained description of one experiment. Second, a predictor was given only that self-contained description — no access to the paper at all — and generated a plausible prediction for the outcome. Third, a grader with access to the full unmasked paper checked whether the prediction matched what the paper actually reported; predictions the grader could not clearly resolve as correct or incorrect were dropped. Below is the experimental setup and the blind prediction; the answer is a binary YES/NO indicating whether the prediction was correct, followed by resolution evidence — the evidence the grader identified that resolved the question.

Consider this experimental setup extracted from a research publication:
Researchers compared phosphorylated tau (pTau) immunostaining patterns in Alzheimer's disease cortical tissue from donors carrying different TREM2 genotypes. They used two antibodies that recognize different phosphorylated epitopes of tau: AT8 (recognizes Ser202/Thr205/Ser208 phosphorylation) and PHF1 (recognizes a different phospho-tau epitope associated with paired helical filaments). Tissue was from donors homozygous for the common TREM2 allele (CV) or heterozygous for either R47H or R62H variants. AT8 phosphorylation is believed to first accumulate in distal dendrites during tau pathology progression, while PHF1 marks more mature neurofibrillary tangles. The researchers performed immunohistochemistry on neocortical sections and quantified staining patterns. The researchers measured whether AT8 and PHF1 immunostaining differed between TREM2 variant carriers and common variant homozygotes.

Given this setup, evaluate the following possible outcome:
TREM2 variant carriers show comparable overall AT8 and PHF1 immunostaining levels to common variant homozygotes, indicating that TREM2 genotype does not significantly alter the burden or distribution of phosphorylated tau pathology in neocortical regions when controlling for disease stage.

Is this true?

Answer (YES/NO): NO